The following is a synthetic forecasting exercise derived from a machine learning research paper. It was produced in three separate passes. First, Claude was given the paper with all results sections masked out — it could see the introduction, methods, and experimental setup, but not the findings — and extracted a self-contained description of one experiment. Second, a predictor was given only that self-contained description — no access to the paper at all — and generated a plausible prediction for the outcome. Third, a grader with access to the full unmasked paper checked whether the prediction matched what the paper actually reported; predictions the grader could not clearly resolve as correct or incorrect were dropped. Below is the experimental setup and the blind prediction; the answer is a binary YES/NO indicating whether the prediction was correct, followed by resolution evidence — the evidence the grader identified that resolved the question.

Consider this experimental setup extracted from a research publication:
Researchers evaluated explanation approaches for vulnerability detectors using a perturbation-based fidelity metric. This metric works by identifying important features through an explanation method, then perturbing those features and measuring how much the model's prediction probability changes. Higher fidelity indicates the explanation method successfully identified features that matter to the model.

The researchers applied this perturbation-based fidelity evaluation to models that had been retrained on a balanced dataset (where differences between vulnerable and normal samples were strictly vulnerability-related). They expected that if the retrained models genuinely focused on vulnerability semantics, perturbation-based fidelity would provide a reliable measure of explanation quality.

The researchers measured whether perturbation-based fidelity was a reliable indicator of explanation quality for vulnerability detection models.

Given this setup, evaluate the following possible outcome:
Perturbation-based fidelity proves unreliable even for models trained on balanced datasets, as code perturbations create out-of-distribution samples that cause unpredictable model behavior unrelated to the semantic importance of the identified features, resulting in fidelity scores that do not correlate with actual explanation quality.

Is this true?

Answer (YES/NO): YES